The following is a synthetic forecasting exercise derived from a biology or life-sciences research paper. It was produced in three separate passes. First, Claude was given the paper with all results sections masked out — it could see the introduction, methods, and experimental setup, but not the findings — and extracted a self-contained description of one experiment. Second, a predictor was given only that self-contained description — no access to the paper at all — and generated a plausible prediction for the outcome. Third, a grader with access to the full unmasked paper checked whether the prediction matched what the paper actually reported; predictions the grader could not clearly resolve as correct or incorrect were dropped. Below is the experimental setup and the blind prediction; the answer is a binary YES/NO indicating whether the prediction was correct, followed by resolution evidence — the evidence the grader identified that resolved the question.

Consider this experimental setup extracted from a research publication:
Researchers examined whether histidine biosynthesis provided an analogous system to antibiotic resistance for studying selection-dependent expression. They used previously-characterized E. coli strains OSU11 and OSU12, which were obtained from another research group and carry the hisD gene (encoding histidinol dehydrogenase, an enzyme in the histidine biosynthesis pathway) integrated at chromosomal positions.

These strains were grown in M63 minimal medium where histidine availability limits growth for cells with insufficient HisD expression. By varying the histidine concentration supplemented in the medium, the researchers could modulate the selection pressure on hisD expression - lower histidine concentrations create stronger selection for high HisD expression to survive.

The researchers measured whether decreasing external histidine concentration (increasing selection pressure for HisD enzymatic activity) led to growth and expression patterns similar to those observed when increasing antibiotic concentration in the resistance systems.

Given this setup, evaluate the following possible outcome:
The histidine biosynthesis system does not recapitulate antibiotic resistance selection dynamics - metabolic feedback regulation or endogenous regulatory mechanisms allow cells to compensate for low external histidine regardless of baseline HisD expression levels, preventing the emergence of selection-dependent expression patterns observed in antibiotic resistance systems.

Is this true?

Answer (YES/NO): NO